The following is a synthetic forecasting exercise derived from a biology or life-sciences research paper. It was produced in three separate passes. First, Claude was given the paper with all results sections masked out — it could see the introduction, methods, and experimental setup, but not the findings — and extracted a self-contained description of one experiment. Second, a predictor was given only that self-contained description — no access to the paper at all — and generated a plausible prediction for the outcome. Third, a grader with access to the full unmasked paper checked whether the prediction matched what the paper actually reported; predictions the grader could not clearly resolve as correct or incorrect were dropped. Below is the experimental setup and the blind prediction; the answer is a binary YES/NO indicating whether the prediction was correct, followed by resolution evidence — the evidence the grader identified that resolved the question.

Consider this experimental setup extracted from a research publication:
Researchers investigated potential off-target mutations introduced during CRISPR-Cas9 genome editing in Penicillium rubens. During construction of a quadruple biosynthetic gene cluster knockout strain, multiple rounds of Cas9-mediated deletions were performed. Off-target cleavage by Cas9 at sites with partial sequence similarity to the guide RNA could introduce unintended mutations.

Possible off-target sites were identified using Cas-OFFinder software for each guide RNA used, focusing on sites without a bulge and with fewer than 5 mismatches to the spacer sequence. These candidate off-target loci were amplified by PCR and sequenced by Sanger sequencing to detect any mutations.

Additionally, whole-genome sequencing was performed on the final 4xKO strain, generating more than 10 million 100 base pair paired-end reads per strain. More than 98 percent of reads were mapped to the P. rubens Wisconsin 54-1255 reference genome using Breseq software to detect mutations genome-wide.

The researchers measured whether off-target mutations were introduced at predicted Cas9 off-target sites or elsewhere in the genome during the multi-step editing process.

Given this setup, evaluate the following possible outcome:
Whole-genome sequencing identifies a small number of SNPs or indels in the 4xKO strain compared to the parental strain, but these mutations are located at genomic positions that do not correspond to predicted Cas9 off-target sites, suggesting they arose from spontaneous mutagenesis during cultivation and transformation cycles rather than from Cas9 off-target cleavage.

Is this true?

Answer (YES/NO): YES